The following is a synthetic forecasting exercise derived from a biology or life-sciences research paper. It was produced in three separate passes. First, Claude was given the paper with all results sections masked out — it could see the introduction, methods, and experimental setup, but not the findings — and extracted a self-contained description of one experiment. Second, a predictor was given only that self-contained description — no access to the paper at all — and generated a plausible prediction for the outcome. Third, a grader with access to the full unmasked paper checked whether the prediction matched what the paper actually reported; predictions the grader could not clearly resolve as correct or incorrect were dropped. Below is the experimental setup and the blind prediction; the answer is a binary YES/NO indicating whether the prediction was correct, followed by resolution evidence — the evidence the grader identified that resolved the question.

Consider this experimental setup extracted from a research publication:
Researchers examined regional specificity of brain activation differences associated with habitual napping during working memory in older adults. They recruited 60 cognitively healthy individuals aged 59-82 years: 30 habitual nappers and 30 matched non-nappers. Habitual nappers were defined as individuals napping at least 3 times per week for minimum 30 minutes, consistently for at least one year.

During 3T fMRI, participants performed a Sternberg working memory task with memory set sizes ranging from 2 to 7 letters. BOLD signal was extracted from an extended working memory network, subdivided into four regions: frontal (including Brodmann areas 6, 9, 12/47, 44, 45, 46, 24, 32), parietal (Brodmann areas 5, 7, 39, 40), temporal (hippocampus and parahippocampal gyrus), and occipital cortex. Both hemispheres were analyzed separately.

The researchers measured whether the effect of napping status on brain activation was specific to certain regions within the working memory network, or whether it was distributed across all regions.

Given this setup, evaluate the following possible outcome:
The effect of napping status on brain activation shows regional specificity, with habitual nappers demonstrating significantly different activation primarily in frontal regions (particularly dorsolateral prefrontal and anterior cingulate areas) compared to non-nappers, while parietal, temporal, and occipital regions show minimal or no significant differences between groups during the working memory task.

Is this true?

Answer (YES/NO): NO